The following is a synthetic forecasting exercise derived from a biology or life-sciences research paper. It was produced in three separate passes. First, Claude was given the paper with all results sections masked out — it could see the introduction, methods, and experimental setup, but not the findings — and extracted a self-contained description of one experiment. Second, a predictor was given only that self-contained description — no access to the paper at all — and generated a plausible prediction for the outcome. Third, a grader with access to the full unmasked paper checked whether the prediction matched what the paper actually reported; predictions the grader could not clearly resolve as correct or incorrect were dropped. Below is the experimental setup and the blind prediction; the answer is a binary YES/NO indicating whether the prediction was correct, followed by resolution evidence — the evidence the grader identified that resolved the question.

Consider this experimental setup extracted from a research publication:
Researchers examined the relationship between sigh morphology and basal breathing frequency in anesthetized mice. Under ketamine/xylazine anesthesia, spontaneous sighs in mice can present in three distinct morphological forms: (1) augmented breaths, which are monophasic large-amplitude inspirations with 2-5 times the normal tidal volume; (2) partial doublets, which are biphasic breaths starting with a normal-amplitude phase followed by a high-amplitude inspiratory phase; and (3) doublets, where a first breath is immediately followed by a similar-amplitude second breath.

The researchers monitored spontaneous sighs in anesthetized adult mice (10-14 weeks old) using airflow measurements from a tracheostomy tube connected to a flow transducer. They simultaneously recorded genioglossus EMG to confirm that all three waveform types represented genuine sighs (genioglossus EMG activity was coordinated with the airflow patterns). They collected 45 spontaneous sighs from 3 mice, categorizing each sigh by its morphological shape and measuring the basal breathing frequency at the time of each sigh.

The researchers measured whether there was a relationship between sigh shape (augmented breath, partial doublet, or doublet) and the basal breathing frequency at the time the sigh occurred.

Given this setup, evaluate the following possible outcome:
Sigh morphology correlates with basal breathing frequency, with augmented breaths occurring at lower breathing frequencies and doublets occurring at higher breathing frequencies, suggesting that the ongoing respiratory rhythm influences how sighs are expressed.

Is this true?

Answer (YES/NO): NO